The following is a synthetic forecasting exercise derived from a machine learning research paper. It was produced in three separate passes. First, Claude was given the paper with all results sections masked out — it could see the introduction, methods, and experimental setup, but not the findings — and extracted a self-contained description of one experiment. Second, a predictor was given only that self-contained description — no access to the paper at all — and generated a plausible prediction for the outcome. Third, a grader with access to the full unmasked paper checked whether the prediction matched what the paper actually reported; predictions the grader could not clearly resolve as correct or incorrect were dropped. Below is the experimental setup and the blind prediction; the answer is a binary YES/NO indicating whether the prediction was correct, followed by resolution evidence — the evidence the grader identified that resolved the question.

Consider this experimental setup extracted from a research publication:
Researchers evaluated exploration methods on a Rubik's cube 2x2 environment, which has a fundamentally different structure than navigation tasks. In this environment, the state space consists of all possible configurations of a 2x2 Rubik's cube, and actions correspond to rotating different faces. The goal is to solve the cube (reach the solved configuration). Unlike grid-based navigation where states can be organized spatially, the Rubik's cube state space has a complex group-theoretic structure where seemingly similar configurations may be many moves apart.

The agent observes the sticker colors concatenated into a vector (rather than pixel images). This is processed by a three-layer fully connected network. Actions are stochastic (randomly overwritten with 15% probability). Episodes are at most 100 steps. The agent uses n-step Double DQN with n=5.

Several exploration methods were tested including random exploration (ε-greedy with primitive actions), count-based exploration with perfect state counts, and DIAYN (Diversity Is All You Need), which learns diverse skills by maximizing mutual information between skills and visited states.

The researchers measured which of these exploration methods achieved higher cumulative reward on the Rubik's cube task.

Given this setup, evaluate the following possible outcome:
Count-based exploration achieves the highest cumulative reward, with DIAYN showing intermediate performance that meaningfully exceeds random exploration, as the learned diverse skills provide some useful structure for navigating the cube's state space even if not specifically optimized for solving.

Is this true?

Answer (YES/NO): NO